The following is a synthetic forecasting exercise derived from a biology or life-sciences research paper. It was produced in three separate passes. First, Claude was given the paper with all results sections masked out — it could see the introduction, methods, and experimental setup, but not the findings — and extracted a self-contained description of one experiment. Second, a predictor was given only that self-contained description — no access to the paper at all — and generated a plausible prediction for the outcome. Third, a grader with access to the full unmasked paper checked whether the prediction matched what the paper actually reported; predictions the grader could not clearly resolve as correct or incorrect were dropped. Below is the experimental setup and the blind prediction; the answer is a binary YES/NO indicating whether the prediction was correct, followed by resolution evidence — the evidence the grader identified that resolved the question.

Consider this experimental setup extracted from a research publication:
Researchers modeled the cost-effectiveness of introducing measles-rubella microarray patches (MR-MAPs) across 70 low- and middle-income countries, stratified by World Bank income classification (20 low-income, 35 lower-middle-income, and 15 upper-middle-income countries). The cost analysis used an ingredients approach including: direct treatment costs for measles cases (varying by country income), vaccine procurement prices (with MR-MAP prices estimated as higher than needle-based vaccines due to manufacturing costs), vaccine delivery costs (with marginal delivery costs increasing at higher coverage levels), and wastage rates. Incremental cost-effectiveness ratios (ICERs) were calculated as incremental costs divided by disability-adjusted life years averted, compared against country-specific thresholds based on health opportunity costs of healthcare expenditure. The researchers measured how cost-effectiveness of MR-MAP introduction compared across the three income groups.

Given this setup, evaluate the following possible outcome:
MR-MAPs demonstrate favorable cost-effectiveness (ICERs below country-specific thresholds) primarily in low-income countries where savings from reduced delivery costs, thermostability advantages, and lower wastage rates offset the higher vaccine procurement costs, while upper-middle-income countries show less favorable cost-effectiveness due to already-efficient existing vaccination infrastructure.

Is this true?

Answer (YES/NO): NO